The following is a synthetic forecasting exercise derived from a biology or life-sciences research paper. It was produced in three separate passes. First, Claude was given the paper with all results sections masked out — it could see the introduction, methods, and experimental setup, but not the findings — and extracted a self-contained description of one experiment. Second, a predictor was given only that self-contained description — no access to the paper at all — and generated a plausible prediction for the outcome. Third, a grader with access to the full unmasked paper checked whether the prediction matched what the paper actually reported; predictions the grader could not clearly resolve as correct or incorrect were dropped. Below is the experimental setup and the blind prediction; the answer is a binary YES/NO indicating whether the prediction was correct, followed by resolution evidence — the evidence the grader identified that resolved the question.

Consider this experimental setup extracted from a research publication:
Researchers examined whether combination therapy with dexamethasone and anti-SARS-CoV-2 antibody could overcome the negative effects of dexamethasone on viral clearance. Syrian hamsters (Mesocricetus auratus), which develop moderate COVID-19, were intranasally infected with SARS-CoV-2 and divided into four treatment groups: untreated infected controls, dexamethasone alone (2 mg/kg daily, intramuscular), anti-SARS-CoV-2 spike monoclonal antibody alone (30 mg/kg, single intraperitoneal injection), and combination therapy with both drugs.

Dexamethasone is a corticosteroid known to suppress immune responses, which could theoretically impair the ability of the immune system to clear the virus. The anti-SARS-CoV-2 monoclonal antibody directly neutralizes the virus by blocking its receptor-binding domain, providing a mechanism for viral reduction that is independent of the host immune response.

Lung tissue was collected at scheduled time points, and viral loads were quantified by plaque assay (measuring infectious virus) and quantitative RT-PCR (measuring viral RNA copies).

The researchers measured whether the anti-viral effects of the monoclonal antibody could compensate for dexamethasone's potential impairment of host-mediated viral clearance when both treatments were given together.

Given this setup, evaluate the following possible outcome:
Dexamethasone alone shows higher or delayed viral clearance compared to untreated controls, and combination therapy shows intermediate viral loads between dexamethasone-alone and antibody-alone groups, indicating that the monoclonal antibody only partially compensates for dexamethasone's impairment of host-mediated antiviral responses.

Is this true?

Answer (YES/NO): NO